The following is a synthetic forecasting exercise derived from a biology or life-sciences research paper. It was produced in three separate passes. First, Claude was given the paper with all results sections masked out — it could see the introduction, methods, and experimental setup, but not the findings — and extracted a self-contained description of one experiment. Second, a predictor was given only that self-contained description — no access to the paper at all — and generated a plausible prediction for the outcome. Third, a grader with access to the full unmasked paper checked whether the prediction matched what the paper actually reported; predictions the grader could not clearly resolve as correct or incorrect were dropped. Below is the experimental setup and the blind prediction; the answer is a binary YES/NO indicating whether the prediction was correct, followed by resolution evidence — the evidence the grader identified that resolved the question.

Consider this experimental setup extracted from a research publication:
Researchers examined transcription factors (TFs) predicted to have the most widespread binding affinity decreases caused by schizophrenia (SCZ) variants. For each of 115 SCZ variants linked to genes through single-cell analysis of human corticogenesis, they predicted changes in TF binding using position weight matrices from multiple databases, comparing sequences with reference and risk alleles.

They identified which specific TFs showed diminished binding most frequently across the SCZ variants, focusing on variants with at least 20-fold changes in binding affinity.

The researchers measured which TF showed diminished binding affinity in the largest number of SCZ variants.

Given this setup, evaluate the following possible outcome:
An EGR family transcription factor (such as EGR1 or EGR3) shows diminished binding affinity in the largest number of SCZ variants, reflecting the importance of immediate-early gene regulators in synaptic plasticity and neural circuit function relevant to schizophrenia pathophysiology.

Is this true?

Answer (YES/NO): NO